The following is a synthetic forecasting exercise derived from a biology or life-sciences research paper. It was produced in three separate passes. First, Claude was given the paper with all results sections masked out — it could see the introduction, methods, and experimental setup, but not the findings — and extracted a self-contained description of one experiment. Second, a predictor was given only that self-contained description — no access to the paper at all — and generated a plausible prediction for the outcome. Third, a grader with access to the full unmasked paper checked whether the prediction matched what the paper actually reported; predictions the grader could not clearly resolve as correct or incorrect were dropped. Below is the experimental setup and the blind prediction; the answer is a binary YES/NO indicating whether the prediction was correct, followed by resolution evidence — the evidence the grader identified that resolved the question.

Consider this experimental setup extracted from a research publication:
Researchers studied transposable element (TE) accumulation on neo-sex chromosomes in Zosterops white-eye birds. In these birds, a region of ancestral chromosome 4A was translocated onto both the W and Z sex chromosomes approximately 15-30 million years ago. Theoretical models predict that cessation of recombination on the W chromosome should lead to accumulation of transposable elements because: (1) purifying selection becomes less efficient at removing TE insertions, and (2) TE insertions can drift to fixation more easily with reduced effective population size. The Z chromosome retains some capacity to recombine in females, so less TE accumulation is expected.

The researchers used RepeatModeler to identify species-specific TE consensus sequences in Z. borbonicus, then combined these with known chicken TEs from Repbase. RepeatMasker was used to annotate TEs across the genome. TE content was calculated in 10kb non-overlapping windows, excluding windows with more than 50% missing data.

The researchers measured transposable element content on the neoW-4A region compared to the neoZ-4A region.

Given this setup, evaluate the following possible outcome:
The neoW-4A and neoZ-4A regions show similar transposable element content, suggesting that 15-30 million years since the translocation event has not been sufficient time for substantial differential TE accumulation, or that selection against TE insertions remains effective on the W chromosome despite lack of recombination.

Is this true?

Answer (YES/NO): NO